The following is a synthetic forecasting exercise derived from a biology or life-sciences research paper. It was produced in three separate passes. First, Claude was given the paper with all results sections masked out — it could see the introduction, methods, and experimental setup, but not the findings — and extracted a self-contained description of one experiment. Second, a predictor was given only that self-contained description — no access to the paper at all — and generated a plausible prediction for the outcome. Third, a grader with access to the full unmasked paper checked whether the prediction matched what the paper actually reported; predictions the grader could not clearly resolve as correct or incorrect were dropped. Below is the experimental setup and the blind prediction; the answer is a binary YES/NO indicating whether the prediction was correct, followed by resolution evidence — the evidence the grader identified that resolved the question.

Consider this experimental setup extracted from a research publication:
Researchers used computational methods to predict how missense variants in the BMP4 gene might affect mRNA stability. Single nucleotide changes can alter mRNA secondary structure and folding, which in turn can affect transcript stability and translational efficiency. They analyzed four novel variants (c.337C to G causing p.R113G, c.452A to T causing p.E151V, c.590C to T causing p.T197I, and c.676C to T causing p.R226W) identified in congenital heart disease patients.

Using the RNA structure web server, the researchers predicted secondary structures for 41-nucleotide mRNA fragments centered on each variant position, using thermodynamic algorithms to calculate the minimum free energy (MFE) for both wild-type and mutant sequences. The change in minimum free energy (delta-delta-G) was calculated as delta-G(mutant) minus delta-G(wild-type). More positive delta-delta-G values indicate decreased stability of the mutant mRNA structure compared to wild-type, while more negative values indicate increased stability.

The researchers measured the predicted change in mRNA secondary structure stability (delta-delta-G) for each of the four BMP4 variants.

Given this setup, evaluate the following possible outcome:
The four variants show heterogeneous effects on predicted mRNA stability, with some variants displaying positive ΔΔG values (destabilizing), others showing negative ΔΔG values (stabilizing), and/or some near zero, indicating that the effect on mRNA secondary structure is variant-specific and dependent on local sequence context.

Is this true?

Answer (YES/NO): YES